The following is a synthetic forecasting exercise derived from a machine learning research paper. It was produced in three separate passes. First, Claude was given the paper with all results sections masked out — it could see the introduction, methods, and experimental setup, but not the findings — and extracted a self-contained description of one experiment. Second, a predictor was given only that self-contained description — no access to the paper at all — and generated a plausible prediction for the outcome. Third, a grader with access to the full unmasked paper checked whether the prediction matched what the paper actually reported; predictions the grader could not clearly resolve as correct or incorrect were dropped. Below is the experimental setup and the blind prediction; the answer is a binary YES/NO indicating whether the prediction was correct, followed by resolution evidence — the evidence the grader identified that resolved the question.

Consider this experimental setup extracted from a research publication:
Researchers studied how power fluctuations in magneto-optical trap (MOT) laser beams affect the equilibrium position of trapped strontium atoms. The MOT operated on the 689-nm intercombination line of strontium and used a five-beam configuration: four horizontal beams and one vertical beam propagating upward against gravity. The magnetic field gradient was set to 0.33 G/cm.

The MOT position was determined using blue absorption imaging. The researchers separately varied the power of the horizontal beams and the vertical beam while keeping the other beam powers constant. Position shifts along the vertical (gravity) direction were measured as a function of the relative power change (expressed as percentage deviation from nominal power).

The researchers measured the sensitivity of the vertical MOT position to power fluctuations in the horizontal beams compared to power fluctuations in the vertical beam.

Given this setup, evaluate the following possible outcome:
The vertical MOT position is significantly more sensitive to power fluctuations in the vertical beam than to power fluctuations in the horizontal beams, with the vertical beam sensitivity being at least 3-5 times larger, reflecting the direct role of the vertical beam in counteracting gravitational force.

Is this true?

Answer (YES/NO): YES